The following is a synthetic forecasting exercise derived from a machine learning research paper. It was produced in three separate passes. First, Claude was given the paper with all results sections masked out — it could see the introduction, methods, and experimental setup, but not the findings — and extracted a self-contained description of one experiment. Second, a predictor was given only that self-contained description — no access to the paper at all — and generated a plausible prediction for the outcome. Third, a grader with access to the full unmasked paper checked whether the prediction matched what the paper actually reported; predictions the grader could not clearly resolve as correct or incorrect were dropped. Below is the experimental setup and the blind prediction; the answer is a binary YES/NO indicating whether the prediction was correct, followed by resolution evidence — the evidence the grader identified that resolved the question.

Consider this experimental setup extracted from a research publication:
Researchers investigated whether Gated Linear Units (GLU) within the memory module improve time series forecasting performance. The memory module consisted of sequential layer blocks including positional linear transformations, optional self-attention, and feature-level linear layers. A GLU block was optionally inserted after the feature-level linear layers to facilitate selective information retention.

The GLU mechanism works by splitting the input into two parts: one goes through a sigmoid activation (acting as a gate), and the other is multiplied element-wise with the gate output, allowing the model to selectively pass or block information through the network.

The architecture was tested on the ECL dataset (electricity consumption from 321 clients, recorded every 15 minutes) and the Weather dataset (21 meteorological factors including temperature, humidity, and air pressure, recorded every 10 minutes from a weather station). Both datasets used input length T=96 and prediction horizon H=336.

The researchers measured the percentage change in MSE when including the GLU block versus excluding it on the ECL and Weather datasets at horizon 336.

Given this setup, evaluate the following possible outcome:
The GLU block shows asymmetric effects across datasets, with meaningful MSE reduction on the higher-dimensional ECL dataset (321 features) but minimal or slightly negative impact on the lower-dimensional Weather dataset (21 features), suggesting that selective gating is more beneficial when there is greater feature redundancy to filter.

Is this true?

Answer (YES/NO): YES